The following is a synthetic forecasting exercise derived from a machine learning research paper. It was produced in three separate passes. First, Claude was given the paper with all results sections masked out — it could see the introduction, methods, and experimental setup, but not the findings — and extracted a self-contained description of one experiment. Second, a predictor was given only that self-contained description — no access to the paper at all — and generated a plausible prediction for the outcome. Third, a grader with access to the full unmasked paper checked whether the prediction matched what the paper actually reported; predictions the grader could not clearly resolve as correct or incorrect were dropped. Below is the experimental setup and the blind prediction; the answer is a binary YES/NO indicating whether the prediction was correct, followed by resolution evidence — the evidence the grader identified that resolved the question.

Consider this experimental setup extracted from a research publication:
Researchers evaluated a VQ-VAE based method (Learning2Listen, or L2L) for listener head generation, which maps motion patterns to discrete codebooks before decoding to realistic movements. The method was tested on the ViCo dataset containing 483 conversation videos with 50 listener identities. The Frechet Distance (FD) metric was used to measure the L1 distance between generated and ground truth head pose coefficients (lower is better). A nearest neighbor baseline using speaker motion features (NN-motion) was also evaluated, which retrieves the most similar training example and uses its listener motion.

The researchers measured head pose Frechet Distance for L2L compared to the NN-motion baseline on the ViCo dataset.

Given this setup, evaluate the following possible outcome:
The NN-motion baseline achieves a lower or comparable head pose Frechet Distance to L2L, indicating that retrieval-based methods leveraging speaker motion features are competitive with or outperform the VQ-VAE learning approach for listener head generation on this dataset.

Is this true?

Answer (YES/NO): NO